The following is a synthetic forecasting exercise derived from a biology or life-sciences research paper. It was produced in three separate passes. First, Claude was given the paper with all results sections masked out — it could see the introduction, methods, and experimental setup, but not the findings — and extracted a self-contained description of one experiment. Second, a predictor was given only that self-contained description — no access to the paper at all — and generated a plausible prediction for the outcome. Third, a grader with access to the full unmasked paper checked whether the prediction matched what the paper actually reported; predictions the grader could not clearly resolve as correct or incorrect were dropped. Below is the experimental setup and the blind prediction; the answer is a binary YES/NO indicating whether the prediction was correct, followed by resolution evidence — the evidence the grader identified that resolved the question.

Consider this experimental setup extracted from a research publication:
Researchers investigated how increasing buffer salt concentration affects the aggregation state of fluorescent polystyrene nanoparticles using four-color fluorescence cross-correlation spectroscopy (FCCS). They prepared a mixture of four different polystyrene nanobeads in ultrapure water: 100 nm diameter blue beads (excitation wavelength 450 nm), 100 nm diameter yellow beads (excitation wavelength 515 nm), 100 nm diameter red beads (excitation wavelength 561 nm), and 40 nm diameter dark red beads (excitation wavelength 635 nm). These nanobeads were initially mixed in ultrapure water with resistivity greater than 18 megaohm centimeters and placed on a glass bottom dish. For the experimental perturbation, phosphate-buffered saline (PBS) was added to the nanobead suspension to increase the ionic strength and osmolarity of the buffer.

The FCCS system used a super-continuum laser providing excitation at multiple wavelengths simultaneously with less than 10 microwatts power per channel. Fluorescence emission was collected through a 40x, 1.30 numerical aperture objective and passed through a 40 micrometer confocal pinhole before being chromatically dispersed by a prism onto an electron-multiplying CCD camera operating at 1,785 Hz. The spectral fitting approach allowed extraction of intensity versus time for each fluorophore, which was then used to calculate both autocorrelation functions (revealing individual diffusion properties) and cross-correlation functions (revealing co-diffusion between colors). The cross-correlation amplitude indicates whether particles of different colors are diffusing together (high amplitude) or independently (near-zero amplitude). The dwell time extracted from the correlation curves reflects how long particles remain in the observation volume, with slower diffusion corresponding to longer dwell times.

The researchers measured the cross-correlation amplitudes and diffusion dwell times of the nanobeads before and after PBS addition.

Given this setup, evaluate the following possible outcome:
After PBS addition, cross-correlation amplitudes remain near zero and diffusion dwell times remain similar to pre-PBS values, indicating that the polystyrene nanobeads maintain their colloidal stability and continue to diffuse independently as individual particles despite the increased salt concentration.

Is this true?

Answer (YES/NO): NO